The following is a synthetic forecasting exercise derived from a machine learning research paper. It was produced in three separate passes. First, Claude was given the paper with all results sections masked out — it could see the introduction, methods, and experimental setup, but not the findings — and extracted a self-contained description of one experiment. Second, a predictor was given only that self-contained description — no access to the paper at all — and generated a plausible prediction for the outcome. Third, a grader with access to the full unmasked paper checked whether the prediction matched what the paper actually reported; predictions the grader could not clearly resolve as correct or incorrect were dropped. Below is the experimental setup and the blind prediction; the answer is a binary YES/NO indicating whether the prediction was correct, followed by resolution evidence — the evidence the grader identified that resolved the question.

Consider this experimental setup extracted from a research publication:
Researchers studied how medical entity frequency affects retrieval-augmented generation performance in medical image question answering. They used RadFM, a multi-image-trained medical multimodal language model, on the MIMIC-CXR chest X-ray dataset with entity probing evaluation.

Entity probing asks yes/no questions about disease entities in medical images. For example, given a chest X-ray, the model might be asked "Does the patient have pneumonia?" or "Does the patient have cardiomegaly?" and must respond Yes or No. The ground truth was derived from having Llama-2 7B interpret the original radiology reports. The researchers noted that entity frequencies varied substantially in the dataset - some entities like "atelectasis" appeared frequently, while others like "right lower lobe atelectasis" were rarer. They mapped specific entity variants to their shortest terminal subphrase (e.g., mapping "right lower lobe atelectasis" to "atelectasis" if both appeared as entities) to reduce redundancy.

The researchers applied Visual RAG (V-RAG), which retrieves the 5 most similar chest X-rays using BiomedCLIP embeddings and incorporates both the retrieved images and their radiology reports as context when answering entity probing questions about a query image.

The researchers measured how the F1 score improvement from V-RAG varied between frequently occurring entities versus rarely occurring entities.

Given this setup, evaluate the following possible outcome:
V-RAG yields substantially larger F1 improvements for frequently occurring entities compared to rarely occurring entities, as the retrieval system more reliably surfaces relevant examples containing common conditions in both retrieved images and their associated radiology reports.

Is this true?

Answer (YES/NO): NO